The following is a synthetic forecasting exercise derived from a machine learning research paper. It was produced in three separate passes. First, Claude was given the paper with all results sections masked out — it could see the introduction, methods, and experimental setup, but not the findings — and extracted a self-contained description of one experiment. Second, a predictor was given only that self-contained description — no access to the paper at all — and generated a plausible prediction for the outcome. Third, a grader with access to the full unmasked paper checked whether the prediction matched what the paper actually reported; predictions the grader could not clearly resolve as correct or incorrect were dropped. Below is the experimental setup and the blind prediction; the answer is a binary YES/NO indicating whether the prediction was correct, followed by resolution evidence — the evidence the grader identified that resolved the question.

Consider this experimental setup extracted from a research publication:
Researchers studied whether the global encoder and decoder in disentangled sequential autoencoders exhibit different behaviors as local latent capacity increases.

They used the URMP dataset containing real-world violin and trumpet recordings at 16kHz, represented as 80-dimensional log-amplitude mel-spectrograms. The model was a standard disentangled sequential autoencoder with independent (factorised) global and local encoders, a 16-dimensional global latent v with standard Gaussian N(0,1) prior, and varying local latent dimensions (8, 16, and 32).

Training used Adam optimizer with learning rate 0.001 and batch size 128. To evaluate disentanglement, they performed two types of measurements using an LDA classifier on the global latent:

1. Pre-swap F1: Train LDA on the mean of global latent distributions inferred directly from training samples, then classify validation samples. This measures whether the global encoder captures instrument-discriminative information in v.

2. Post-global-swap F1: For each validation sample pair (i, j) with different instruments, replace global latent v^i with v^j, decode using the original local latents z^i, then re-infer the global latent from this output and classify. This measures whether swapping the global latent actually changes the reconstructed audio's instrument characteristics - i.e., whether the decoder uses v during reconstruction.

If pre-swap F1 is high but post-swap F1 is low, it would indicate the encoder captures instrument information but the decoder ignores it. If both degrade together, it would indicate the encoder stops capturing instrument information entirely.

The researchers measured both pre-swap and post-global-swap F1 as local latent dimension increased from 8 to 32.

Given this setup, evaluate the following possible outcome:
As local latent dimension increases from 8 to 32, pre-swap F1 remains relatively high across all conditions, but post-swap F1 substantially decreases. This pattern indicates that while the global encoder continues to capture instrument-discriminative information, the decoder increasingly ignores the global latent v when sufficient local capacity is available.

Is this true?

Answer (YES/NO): YES